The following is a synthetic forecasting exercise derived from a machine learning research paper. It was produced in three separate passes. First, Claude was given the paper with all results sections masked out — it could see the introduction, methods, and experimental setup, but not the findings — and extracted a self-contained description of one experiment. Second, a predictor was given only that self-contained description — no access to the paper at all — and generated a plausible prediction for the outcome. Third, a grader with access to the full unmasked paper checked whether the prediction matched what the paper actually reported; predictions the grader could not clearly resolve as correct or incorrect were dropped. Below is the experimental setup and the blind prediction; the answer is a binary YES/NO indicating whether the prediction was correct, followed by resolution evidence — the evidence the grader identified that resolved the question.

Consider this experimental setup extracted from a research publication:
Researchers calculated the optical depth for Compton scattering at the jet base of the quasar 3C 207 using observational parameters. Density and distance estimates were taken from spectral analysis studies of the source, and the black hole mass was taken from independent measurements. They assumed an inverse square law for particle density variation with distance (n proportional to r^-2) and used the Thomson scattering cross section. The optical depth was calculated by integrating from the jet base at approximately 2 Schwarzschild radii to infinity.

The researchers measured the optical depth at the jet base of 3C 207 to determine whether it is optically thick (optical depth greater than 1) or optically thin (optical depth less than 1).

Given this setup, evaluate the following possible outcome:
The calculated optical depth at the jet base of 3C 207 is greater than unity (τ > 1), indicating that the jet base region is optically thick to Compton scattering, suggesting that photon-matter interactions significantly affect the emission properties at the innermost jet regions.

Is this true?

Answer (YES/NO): YES